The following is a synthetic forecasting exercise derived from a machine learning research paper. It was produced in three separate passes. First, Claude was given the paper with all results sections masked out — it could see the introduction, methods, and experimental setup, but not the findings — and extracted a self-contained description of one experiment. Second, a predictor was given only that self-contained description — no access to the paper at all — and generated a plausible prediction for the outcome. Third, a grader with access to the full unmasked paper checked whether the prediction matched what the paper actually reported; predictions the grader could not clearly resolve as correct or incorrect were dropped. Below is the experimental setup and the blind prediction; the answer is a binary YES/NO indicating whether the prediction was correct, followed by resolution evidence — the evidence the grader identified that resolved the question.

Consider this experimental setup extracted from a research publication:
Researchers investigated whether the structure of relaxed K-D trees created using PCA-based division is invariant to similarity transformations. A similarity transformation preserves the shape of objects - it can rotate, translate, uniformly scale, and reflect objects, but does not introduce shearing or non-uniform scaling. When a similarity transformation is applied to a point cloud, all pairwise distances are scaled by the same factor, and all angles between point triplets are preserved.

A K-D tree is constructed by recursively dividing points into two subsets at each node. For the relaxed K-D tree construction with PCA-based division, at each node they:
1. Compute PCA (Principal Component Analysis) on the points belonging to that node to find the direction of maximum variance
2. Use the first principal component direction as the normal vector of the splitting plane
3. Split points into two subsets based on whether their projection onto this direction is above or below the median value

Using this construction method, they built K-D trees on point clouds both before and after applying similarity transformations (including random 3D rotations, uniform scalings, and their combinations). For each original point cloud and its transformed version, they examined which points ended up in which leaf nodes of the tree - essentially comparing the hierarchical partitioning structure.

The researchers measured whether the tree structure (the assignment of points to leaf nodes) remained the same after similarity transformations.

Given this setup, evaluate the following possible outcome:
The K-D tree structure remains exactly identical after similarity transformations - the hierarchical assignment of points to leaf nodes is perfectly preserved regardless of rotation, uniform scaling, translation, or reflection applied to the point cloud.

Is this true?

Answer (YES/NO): YES